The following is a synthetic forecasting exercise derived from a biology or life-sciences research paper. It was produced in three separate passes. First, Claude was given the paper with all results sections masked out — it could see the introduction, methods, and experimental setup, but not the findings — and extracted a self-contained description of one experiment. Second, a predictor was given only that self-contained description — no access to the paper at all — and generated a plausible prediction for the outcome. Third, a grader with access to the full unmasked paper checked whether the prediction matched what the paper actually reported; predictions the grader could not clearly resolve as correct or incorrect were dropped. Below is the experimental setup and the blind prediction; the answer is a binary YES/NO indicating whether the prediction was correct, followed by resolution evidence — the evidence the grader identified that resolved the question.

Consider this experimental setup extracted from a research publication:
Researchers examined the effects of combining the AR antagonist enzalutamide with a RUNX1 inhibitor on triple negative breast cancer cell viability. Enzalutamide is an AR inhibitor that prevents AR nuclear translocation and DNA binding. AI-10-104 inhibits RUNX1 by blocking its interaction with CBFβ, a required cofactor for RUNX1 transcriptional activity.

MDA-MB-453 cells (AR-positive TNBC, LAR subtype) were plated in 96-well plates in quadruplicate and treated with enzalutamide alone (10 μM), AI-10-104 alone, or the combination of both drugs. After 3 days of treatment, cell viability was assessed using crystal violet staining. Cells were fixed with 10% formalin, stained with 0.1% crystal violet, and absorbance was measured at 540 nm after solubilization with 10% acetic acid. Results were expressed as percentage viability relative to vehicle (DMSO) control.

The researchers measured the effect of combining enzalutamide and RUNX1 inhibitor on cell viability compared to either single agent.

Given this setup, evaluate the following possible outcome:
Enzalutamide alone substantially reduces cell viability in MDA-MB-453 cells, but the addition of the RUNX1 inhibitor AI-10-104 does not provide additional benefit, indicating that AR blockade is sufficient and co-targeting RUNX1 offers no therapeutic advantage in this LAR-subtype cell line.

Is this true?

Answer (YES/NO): NO